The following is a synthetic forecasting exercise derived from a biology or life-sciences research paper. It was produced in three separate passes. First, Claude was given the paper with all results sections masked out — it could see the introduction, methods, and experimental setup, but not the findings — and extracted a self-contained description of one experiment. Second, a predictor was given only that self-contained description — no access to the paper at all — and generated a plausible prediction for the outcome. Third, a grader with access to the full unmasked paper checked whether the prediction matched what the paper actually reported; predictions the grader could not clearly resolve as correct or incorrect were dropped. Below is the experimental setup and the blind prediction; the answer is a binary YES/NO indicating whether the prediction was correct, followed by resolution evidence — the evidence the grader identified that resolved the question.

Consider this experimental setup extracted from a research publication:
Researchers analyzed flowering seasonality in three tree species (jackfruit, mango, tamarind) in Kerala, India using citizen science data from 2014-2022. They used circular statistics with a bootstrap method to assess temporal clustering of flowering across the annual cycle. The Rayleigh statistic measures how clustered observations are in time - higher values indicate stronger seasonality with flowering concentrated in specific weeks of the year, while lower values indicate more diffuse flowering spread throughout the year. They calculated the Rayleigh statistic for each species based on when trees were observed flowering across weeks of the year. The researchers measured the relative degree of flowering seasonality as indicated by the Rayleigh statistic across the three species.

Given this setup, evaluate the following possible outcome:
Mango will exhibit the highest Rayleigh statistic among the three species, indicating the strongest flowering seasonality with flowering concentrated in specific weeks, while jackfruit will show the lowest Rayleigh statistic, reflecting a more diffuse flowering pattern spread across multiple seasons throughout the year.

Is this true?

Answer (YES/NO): NO